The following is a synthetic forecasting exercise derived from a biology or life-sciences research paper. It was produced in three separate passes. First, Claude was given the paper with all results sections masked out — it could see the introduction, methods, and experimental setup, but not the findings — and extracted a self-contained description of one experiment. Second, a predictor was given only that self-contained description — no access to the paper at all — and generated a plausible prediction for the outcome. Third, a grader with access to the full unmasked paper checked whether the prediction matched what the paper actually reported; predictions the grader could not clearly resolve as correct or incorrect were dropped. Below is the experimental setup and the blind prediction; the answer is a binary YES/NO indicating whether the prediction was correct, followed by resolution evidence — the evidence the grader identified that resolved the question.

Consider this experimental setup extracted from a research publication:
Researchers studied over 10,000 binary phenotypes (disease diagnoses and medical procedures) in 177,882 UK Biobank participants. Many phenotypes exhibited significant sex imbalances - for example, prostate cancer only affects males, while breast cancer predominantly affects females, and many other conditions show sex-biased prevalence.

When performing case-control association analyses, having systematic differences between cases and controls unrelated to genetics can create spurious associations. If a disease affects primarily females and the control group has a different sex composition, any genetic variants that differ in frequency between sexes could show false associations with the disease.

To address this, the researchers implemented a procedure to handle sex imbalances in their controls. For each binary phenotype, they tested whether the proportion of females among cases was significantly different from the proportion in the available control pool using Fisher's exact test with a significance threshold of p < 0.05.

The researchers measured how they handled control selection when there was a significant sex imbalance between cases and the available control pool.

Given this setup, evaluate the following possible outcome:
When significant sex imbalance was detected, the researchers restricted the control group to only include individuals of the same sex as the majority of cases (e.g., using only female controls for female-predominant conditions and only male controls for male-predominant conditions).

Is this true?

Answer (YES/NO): NO